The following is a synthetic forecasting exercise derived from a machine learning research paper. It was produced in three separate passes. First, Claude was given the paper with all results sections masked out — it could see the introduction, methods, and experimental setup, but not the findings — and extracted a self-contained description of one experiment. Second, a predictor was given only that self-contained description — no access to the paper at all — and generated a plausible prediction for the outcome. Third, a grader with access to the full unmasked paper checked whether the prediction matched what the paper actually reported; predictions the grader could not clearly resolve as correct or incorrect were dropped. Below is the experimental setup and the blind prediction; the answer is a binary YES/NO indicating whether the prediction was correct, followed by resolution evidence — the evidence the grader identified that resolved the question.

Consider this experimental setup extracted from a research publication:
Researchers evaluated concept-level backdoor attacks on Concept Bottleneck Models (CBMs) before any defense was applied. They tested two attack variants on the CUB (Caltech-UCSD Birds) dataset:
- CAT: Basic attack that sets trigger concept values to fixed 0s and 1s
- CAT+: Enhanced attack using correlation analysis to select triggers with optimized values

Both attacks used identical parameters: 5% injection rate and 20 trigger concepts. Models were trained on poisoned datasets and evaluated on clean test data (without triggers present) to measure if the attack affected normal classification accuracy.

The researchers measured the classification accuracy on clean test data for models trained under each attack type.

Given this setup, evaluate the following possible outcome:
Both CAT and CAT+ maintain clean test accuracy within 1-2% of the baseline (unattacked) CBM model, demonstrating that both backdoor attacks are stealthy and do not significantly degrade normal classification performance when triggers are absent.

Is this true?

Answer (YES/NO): NO